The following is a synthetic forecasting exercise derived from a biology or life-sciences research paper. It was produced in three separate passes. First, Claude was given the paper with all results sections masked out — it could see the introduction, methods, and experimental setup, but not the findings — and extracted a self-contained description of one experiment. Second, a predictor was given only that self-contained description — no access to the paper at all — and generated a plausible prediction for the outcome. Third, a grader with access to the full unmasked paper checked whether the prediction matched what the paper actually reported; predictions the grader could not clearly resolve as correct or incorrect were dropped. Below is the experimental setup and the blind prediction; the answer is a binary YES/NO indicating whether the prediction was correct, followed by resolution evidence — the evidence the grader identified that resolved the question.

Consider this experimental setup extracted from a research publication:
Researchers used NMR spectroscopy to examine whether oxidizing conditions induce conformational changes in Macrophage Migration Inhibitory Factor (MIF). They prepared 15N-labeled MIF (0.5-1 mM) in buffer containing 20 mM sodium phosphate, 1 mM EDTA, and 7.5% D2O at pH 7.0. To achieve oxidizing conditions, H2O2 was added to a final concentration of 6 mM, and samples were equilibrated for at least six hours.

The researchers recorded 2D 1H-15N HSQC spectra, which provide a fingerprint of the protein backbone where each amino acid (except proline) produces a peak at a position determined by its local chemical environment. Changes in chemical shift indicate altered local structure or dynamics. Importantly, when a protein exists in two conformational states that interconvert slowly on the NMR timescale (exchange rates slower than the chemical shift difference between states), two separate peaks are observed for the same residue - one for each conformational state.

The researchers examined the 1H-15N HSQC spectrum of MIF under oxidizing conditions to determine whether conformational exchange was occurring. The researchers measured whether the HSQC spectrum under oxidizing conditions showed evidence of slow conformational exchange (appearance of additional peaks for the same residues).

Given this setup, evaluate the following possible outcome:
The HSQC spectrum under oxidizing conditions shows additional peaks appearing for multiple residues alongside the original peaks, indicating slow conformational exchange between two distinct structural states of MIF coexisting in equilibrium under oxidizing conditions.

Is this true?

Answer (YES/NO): YES